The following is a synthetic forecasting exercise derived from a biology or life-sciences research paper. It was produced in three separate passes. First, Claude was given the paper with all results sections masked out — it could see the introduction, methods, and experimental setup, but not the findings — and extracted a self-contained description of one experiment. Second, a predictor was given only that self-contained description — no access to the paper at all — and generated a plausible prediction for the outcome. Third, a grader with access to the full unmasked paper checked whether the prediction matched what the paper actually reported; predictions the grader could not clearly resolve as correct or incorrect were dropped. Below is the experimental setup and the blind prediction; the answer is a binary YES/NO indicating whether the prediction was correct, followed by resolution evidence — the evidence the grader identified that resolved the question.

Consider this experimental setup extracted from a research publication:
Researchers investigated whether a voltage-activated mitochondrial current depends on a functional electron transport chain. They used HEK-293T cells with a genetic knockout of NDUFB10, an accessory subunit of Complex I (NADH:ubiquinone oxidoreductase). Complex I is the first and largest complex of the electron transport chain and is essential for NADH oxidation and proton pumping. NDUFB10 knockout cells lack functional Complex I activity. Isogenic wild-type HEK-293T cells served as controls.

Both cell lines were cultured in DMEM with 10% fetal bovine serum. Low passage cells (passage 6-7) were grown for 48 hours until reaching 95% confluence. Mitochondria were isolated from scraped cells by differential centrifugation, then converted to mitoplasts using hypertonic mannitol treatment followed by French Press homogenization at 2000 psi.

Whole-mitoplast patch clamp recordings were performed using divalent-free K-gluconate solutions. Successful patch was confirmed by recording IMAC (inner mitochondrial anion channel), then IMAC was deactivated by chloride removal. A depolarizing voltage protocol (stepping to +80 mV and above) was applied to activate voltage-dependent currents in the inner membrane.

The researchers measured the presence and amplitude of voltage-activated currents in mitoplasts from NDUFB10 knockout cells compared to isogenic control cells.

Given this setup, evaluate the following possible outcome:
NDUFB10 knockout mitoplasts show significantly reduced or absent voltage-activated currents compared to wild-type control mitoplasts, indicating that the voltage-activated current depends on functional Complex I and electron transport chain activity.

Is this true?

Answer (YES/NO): NO